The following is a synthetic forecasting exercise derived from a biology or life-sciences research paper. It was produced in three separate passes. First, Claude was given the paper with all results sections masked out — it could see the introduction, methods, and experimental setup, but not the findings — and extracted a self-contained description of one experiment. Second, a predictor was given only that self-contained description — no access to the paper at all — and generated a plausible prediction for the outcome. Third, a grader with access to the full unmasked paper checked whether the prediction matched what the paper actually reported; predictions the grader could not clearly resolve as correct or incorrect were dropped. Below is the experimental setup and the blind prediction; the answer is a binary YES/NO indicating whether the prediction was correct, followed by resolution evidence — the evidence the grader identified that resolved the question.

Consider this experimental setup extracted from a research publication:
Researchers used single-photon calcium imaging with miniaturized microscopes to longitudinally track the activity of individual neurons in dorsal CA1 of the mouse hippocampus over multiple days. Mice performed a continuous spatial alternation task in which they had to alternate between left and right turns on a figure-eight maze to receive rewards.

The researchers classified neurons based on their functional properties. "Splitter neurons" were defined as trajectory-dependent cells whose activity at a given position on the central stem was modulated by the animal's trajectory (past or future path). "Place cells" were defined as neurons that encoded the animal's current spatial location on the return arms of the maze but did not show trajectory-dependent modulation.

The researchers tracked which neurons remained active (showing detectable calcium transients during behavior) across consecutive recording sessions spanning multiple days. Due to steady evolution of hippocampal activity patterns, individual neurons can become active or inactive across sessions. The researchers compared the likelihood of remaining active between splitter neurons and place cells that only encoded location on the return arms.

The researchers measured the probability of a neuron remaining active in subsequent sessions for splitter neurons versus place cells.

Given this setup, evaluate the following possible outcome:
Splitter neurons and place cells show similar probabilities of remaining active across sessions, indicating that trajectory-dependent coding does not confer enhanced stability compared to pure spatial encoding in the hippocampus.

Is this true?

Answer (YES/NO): NO